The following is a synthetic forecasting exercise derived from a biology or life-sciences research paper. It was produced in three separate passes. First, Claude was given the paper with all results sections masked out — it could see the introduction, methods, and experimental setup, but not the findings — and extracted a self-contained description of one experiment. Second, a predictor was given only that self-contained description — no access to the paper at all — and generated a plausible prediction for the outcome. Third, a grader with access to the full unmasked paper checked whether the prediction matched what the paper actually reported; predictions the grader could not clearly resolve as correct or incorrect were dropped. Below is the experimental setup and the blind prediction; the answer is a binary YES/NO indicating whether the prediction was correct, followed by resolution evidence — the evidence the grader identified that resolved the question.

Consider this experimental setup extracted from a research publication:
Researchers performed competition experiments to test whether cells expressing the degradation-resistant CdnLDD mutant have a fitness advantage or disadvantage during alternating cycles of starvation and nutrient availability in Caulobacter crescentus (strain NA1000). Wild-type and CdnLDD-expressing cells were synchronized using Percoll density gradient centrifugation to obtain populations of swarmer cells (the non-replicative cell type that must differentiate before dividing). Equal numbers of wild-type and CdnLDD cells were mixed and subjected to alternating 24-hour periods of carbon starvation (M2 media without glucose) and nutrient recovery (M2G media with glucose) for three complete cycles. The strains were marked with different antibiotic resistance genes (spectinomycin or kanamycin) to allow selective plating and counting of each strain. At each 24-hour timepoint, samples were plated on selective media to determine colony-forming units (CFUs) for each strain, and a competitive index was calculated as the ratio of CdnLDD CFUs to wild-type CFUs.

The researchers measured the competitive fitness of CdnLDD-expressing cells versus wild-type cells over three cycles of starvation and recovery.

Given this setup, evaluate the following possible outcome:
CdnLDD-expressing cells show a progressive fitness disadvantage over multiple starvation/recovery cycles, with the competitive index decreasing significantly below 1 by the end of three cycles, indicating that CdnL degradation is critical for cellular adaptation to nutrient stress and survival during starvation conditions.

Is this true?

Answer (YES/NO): YES